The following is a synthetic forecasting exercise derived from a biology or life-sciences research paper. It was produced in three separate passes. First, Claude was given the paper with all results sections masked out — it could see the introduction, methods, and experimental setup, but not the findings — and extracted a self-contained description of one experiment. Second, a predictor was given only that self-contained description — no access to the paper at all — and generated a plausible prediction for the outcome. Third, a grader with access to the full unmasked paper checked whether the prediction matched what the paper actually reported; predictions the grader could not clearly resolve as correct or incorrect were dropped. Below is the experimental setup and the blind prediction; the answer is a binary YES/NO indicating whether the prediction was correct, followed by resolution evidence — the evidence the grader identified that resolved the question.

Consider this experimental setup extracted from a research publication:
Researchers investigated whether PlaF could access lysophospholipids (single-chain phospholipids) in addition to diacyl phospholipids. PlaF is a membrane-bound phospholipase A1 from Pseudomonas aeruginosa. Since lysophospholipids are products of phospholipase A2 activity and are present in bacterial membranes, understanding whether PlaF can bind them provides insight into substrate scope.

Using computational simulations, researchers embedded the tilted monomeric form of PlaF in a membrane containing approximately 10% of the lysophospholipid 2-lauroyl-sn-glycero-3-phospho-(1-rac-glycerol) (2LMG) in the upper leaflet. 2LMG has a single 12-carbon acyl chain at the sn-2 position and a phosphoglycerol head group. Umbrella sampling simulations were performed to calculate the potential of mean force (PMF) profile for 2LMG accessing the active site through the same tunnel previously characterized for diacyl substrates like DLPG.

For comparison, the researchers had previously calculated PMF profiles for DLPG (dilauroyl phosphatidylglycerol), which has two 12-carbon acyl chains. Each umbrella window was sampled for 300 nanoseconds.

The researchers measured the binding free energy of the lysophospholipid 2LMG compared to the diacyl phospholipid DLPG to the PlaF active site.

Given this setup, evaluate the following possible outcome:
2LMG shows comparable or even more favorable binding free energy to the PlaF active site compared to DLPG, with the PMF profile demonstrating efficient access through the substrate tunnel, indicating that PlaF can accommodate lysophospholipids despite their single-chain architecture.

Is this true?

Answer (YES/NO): NO